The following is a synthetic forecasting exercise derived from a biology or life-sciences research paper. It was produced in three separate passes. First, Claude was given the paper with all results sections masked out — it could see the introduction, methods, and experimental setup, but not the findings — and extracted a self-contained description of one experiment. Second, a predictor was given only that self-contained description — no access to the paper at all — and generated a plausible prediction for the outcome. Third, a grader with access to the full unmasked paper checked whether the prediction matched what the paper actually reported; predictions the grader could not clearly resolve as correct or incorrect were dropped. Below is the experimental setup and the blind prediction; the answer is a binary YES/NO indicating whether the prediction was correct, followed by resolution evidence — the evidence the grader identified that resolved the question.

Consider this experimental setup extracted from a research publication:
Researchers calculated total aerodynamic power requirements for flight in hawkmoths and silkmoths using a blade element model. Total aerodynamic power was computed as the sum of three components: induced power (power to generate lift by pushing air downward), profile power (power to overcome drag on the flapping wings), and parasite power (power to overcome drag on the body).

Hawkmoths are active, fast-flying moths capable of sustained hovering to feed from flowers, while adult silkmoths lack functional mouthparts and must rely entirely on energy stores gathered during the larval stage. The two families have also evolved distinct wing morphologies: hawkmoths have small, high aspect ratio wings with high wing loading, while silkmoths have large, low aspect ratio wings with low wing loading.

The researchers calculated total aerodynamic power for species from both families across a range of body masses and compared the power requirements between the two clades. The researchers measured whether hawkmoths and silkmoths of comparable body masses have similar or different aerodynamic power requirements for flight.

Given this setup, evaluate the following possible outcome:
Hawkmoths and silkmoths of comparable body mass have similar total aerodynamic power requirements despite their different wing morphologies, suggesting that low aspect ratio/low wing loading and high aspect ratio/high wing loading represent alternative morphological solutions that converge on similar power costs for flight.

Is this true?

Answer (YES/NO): YES